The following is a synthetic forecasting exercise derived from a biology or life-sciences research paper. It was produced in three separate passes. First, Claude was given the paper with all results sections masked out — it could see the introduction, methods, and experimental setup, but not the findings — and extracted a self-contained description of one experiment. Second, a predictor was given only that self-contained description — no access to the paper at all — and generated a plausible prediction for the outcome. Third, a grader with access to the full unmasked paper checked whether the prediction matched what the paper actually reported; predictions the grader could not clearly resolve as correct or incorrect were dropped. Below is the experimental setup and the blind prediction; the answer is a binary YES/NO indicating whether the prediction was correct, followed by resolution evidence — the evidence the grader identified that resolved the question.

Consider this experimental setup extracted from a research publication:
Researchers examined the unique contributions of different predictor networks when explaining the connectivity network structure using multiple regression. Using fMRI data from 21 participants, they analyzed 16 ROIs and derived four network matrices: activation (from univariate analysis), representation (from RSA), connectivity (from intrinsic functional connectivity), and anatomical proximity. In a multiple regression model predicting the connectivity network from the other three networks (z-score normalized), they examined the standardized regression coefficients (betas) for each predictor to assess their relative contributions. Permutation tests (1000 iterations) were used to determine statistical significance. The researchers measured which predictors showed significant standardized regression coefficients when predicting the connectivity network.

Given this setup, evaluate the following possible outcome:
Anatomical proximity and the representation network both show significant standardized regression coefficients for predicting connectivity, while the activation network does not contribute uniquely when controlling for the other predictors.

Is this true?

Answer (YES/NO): NO